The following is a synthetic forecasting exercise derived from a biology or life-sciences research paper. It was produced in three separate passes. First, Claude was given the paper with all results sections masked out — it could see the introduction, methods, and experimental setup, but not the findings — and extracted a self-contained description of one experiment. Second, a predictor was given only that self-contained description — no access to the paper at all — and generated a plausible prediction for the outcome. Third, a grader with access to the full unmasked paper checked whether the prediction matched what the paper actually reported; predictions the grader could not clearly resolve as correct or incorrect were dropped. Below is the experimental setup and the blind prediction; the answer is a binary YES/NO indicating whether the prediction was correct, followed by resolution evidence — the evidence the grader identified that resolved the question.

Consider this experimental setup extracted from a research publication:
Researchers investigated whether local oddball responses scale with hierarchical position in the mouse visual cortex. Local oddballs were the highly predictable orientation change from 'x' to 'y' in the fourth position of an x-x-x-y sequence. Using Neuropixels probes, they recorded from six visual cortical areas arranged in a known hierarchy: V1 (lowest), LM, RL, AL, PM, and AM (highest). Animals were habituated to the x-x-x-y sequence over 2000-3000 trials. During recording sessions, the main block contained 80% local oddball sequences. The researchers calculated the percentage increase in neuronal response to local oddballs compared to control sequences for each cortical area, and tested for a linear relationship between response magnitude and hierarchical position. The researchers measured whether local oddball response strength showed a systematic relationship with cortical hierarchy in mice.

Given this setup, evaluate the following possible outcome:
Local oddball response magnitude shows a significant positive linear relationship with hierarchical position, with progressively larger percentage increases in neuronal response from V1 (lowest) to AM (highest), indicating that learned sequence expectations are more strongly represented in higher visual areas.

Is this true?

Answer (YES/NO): NO